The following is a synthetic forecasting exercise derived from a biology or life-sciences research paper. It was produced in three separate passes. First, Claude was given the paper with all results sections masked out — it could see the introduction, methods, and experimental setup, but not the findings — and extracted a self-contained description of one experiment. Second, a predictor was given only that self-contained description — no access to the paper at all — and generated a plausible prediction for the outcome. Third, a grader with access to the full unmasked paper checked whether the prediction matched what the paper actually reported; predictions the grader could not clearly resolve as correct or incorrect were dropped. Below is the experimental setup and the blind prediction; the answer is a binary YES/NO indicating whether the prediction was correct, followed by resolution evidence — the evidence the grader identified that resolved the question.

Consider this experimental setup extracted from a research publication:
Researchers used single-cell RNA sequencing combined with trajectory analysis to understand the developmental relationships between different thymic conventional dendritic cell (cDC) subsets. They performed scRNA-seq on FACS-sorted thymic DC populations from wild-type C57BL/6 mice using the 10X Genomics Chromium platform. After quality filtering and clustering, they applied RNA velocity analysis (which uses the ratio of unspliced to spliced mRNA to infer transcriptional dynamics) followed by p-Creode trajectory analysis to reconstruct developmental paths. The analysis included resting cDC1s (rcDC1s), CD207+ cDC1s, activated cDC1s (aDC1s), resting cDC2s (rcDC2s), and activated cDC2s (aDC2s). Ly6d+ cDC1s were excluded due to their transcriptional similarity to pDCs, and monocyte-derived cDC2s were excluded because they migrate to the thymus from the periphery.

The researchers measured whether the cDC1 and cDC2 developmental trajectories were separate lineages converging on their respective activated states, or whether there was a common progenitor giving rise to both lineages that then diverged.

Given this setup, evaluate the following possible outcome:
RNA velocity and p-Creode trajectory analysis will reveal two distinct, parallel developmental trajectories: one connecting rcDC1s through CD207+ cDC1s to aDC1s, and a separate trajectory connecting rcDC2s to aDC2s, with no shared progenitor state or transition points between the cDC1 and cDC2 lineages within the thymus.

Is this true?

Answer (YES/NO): YES